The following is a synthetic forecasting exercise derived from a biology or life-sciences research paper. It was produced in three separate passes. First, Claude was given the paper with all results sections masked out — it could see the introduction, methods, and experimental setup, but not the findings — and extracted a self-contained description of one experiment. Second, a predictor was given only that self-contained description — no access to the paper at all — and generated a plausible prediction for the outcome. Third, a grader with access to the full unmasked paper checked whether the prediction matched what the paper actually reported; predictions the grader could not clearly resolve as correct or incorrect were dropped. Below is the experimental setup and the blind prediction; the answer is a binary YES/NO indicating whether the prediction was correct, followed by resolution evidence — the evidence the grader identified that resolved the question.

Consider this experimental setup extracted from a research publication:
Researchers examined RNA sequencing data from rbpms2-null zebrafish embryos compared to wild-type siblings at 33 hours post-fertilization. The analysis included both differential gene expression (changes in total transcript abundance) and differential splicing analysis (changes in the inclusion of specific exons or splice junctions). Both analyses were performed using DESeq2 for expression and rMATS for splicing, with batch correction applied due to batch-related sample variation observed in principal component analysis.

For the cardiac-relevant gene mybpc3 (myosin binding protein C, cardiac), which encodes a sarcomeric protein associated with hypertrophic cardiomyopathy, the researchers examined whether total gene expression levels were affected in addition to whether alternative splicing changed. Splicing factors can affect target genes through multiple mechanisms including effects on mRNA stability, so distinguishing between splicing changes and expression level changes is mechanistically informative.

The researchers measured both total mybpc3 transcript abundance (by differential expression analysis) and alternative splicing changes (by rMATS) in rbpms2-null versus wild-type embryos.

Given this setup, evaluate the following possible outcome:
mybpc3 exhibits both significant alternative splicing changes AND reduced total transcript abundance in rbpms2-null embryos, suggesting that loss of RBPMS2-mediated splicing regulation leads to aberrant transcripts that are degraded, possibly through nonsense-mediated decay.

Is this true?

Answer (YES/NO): NO